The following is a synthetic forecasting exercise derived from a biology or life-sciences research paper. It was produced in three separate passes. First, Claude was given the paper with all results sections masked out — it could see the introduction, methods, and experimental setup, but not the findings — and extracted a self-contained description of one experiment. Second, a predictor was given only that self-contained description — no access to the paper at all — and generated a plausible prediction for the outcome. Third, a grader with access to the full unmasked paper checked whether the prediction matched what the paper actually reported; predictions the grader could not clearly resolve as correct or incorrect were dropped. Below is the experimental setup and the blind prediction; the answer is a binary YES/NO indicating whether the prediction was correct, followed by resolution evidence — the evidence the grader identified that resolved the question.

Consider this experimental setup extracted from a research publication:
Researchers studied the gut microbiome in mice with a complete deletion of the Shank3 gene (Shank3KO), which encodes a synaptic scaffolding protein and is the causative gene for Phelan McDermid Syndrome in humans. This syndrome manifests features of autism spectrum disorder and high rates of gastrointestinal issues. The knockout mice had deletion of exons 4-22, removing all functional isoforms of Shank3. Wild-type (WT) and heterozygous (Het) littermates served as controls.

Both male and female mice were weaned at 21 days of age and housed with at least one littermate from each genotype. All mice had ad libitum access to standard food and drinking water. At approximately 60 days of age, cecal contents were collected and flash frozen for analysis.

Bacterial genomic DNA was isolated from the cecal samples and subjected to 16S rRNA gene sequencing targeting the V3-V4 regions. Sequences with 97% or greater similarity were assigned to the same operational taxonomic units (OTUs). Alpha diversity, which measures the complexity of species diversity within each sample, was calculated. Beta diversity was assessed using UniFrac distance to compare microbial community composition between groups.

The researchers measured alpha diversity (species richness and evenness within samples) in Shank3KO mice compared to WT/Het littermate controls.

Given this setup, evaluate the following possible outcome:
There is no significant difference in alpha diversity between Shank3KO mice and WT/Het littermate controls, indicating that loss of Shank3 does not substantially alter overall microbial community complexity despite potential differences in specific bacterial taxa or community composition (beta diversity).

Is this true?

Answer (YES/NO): NO